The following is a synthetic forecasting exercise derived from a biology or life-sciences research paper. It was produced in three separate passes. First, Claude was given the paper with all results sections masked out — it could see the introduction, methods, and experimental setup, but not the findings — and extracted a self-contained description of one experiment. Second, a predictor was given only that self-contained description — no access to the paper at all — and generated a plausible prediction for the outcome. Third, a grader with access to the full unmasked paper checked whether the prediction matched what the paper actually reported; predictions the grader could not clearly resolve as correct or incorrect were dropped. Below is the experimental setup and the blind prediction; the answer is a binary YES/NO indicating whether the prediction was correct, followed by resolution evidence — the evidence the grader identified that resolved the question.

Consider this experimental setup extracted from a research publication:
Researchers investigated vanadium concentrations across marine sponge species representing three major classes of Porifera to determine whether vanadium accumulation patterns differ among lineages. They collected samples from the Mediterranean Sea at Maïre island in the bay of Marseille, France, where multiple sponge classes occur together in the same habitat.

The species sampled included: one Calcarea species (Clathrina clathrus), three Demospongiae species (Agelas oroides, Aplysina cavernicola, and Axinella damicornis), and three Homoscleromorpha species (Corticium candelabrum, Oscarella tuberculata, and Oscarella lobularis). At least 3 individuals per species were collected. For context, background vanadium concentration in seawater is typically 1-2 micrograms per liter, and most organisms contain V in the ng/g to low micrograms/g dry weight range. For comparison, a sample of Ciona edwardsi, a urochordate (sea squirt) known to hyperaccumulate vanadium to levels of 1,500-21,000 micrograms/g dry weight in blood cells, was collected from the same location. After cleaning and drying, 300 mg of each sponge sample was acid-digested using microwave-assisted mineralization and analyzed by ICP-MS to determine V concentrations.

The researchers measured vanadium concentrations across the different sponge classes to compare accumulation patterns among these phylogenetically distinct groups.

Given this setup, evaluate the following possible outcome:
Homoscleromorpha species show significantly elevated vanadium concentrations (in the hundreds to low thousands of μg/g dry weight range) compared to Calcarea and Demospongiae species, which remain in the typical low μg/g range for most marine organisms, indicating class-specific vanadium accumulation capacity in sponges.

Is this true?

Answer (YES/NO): NO